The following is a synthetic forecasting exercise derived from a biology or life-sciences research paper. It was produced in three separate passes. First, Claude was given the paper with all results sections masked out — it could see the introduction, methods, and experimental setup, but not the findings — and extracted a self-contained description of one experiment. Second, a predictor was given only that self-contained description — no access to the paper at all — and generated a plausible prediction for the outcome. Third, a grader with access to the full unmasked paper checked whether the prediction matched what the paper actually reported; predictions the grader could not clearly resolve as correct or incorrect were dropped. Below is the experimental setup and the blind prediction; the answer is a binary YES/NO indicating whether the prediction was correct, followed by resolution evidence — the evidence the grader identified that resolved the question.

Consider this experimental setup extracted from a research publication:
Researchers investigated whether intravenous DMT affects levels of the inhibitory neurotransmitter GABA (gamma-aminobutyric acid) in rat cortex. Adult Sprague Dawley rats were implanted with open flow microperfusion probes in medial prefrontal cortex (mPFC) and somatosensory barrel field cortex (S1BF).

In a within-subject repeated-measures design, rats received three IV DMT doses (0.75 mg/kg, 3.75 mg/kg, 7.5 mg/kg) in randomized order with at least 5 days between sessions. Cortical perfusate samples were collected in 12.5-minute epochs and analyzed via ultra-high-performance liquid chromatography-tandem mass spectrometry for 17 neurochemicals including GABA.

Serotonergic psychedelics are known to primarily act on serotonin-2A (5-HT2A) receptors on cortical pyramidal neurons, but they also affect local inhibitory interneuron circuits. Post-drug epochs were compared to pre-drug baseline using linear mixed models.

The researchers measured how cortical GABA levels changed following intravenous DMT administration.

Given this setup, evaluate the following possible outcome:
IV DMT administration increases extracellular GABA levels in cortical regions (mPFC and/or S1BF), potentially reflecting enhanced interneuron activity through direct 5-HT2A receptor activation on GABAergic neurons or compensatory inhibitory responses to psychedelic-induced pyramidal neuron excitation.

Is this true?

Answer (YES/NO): NO